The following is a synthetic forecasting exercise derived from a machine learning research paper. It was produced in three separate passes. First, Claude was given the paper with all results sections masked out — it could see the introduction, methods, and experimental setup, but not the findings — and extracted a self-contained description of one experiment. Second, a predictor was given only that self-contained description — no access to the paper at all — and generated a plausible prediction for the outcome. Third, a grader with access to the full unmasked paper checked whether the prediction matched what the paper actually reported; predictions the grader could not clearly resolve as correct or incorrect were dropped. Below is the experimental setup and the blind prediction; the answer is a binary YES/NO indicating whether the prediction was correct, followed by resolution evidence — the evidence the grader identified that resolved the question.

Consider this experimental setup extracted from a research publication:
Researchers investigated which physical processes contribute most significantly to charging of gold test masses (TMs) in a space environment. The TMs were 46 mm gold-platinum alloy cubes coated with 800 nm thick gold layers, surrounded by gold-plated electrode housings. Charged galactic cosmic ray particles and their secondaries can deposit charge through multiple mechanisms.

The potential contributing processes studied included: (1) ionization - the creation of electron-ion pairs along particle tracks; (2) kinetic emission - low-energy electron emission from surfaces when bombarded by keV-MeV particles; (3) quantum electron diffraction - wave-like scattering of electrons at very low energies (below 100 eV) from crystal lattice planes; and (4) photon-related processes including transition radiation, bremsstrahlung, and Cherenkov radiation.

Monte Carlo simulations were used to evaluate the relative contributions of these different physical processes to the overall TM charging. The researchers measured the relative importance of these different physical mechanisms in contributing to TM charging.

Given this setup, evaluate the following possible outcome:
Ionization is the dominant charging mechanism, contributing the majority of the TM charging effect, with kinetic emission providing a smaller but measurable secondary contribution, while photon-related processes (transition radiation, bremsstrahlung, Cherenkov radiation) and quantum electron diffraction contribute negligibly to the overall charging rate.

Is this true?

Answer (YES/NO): NO